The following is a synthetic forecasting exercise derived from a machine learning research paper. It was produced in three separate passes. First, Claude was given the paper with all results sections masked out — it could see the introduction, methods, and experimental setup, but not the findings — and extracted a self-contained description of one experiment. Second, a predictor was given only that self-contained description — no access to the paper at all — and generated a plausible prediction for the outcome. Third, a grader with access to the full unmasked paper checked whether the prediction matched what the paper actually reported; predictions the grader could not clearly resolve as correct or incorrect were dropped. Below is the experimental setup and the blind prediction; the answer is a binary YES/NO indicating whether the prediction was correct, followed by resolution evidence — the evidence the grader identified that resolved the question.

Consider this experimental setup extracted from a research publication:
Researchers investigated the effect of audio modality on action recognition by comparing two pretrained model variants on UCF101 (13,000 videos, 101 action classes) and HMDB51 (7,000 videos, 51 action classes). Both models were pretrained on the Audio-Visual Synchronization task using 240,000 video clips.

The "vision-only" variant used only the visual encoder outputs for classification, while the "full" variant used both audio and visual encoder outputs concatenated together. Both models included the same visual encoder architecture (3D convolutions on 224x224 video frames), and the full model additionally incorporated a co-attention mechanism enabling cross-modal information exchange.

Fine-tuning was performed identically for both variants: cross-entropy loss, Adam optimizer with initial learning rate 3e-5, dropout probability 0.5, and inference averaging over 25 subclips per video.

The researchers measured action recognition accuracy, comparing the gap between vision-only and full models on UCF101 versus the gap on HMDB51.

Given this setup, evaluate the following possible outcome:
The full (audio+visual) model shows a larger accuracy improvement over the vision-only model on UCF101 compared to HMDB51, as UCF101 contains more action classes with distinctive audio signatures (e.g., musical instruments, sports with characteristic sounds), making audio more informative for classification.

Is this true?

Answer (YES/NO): NO